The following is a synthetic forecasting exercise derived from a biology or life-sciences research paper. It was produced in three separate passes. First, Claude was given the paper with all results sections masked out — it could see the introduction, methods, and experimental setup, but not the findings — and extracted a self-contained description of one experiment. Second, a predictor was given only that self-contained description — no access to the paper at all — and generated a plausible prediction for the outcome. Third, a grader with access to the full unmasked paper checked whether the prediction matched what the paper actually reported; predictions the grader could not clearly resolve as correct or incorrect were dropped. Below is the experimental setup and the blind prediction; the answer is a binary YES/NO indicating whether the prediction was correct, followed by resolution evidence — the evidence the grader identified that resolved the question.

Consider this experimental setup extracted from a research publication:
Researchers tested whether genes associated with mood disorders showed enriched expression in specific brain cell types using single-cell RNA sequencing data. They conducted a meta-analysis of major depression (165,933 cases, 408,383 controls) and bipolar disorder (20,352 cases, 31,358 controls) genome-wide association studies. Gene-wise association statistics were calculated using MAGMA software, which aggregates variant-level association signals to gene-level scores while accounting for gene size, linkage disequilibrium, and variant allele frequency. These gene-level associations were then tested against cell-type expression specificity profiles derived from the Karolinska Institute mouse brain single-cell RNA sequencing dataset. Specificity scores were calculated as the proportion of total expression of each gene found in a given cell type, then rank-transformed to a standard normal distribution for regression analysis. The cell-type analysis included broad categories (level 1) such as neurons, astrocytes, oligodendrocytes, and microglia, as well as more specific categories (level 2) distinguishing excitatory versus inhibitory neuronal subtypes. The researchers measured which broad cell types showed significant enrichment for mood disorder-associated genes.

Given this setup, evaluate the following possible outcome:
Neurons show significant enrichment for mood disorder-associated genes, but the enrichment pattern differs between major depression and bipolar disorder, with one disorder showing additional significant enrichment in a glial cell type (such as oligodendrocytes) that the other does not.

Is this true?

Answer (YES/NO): NO